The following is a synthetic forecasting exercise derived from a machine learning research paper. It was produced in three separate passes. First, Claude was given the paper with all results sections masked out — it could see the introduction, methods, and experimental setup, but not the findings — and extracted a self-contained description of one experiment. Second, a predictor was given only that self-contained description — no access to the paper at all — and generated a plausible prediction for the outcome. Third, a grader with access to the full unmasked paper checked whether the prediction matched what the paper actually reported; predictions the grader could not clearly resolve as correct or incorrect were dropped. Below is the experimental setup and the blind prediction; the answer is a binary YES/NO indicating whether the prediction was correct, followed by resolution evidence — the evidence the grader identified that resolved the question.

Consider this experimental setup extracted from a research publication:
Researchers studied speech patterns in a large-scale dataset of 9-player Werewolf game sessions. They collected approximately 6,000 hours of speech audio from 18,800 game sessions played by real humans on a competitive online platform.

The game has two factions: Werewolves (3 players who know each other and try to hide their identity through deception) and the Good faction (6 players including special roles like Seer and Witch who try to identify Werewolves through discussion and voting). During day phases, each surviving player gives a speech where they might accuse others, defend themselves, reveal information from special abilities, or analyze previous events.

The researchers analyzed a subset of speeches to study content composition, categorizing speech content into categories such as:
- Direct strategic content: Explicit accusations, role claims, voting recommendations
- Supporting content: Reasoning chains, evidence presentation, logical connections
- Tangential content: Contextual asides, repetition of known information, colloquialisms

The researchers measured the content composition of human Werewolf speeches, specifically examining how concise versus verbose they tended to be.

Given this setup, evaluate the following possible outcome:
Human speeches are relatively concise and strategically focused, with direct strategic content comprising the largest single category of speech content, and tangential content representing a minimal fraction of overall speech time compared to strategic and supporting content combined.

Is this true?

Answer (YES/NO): NO